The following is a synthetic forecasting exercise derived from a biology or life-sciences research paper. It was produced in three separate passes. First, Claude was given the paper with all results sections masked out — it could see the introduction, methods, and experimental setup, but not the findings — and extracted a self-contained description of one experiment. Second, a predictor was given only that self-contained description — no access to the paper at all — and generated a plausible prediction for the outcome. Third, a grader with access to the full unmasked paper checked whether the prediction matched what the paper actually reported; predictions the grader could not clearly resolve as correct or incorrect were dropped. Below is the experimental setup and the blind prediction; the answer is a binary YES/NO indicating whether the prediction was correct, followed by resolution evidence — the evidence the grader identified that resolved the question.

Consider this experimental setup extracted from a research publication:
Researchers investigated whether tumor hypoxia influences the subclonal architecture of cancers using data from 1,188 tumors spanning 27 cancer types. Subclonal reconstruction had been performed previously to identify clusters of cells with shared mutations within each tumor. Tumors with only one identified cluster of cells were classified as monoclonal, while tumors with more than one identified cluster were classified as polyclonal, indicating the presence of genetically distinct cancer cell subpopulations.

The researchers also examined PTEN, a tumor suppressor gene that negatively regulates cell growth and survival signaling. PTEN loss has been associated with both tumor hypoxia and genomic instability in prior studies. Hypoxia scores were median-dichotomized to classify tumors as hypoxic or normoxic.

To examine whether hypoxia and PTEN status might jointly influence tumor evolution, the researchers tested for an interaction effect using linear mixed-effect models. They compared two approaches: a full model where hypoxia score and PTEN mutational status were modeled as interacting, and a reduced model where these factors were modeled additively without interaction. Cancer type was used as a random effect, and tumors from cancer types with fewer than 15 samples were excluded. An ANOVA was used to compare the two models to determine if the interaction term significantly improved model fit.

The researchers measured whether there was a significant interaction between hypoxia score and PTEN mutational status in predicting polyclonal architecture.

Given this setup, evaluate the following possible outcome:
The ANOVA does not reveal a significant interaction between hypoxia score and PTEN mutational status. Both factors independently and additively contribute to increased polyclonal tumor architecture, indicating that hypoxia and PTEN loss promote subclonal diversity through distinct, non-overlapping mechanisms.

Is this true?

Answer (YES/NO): NO